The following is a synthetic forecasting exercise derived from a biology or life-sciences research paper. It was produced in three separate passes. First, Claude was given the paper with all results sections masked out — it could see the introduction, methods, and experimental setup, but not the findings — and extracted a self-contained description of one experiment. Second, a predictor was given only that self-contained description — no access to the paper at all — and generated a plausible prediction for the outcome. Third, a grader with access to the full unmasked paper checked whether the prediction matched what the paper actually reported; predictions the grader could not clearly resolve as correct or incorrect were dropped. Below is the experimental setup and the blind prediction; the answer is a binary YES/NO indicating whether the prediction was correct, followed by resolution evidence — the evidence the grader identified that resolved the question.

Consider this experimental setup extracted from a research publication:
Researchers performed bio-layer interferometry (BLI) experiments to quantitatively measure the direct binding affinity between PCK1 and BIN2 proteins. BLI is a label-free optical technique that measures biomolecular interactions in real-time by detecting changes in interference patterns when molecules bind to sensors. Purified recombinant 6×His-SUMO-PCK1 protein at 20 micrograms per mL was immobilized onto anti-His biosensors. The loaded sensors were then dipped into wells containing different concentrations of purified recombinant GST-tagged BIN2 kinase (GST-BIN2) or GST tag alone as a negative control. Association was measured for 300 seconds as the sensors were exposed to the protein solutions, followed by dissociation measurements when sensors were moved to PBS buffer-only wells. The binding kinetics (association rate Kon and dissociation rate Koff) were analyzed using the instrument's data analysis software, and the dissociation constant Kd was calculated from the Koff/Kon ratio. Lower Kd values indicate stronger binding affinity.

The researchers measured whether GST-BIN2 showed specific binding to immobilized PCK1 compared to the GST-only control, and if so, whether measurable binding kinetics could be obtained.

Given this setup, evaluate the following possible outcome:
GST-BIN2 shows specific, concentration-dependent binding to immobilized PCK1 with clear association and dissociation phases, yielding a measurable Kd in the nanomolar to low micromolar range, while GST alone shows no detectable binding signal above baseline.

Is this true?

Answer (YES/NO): YES